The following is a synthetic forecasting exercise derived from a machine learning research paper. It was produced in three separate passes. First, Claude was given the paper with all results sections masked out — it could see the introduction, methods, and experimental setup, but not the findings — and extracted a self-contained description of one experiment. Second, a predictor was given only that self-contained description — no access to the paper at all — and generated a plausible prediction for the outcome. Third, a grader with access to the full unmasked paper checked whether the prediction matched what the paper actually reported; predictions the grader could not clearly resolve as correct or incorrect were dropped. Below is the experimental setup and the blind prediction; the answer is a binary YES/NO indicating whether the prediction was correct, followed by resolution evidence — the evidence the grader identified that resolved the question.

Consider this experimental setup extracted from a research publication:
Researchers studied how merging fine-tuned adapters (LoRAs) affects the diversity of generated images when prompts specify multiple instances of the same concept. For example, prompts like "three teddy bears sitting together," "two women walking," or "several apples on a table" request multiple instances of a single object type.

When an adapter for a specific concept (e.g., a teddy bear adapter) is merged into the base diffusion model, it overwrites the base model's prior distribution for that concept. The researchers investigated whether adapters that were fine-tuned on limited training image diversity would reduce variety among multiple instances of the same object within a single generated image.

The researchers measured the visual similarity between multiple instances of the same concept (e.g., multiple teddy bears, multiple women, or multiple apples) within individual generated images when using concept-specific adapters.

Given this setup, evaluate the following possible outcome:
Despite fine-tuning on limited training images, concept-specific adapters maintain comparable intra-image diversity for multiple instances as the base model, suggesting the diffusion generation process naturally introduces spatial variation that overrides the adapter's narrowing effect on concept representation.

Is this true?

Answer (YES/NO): NO